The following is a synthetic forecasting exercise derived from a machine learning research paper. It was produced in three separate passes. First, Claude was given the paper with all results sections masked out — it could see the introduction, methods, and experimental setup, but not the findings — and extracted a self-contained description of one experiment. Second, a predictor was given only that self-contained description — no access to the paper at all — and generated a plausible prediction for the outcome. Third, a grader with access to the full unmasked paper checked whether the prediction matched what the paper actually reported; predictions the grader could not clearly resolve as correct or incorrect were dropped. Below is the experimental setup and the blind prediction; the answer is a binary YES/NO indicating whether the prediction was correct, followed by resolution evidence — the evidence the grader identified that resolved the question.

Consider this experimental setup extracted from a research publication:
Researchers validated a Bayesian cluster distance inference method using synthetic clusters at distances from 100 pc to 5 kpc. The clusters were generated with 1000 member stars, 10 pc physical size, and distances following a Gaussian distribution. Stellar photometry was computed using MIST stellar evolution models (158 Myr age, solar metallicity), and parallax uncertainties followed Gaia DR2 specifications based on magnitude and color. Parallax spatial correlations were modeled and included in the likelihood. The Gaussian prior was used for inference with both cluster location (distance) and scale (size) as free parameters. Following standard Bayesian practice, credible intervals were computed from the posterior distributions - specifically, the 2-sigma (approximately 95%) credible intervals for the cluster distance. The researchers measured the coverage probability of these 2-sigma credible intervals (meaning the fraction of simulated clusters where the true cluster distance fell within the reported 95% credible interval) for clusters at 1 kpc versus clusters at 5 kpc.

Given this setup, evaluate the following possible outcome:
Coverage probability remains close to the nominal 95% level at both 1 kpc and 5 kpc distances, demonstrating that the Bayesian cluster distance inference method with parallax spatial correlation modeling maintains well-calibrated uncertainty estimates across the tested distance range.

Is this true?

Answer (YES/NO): YES